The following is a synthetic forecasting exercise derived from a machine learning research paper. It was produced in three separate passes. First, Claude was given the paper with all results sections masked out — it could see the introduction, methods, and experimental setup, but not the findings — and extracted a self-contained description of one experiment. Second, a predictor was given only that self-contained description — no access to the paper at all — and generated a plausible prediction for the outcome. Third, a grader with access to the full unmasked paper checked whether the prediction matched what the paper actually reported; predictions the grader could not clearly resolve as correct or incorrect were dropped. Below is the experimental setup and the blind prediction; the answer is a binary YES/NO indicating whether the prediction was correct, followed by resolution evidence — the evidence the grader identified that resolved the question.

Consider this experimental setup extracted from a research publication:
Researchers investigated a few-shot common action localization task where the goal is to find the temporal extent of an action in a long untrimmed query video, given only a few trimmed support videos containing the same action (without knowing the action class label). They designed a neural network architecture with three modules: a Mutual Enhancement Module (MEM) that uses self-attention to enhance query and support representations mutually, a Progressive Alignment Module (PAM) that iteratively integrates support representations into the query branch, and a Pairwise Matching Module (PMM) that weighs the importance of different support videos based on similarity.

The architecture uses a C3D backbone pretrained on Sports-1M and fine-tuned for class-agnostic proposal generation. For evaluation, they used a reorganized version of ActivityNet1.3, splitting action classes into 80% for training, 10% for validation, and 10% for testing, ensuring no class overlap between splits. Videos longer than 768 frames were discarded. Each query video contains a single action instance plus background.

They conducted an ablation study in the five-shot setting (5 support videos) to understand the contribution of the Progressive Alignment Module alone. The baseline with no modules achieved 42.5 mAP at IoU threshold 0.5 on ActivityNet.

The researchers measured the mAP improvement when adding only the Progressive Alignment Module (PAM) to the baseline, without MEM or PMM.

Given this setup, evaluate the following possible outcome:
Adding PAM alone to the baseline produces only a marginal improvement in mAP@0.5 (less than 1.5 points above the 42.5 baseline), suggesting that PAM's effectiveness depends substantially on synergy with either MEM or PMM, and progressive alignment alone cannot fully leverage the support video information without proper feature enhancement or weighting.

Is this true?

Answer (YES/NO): NO